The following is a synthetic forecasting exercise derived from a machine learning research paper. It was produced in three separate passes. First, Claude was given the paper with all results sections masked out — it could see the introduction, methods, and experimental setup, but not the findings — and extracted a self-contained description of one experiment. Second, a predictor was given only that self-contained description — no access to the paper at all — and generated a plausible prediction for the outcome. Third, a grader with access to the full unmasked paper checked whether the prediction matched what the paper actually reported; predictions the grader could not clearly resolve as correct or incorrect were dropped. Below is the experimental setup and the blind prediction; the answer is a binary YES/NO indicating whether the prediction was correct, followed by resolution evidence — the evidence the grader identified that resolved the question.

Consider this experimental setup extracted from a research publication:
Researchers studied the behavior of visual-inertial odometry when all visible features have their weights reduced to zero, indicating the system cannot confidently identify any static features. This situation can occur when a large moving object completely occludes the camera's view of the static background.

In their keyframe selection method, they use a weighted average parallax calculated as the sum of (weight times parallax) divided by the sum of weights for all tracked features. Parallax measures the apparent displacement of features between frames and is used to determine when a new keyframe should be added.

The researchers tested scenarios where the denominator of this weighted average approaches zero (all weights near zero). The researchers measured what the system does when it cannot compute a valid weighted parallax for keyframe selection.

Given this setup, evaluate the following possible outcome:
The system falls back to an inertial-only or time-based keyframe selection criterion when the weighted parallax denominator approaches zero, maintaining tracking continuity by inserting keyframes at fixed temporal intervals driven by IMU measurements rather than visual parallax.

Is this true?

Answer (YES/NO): NO